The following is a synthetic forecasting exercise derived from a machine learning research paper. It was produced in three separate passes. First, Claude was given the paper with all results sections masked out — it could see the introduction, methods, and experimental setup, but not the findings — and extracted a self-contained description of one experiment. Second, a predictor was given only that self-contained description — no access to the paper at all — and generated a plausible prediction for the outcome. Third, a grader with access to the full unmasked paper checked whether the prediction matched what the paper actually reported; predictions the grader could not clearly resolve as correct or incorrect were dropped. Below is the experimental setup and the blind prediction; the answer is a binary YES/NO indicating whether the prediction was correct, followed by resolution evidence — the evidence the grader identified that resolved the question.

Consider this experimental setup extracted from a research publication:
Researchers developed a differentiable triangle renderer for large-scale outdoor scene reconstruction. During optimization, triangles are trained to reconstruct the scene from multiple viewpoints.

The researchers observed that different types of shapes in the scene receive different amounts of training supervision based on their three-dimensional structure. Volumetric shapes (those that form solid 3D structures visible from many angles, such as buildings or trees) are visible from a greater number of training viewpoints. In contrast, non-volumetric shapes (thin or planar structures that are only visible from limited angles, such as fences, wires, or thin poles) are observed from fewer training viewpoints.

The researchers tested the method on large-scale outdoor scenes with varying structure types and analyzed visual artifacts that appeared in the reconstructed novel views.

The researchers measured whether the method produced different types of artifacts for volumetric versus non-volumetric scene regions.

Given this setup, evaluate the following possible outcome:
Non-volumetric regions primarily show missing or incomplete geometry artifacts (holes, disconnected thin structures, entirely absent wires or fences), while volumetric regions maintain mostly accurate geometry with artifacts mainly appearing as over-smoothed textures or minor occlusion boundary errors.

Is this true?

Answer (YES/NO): NO